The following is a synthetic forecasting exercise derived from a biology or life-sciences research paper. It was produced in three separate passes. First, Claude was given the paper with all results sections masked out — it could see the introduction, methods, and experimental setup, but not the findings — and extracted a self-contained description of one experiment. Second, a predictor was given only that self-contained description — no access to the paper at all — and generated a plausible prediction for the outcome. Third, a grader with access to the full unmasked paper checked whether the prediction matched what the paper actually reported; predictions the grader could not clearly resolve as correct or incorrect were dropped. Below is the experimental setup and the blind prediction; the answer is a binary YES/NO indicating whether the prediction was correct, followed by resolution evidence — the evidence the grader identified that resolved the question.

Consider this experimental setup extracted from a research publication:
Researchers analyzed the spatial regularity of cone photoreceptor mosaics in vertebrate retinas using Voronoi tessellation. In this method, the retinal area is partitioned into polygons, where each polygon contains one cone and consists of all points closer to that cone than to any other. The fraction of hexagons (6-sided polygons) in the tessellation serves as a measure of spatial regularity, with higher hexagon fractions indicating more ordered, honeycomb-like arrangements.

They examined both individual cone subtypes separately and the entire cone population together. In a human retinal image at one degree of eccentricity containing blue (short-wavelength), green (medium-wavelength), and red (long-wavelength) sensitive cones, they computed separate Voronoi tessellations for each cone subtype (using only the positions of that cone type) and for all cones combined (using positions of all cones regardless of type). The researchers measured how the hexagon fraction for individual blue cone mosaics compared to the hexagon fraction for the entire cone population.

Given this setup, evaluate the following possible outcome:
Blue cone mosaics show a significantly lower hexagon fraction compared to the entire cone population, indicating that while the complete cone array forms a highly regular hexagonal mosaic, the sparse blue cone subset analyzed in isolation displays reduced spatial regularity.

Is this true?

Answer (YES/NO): YES